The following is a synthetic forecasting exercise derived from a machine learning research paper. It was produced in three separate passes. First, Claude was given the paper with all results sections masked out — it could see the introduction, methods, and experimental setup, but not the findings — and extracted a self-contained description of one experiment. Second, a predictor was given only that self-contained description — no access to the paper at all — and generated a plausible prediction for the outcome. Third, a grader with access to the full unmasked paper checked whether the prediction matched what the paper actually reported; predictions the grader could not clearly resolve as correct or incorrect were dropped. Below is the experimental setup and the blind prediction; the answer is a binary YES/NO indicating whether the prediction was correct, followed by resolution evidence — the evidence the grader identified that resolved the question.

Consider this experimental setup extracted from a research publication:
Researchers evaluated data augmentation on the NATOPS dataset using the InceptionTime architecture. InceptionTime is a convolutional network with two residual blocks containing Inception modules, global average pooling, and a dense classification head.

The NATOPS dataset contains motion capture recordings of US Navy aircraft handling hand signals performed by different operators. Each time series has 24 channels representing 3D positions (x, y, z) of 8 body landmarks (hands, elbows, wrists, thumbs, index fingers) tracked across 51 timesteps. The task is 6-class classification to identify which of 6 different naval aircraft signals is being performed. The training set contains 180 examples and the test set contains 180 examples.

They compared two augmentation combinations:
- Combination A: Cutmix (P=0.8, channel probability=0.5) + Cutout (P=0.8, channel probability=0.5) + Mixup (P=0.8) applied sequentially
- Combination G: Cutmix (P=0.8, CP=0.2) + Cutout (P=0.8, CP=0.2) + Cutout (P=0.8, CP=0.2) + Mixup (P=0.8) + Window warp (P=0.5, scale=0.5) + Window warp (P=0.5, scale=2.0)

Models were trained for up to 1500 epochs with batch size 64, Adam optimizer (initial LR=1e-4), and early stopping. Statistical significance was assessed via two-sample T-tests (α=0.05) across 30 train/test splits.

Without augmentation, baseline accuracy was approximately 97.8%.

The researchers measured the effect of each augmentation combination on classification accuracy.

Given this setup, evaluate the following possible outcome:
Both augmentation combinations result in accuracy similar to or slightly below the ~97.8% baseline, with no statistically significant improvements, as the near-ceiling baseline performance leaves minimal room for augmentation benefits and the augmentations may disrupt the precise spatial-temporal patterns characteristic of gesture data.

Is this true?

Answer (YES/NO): NO